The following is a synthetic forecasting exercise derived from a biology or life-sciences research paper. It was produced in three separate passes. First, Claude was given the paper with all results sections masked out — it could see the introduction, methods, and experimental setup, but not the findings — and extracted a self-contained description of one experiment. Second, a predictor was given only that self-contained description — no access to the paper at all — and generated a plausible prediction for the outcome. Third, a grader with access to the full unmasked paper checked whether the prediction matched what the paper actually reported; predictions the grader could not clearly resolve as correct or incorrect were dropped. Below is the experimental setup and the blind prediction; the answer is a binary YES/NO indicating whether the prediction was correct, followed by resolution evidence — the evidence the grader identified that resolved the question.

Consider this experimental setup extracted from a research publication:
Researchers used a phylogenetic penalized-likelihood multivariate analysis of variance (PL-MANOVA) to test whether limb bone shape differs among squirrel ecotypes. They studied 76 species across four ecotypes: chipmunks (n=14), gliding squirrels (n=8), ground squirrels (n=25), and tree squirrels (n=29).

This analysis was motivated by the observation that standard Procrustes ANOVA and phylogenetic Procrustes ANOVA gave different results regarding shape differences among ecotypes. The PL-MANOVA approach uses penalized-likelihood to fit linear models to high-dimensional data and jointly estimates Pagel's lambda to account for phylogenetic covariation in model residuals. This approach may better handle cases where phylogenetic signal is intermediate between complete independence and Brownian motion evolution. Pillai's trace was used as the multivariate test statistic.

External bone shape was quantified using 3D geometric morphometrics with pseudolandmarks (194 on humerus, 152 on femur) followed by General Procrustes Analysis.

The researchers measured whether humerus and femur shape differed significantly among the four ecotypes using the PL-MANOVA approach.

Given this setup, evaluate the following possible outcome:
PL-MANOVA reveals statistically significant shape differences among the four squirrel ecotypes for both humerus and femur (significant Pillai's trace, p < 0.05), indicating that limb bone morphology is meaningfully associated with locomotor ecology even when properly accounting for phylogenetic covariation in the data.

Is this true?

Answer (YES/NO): NO